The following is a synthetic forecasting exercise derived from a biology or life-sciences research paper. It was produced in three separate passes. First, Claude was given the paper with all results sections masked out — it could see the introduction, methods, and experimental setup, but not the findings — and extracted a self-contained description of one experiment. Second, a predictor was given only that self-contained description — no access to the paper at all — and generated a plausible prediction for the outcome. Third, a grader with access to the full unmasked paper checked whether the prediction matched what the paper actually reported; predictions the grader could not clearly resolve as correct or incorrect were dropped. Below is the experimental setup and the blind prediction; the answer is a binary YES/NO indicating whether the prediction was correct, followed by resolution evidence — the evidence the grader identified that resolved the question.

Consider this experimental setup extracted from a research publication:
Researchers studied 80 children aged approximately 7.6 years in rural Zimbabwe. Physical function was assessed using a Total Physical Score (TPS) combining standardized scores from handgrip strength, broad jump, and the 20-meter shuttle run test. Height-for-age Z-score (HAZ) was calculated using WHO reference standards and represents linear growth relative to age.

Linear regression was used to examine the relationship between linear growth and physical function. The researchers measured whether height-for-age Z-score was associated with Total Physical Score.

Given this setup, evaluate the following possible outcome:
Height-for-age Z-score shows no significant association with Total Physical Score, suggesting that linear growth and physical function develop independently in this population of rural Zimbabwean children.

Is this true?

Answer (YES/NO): NO